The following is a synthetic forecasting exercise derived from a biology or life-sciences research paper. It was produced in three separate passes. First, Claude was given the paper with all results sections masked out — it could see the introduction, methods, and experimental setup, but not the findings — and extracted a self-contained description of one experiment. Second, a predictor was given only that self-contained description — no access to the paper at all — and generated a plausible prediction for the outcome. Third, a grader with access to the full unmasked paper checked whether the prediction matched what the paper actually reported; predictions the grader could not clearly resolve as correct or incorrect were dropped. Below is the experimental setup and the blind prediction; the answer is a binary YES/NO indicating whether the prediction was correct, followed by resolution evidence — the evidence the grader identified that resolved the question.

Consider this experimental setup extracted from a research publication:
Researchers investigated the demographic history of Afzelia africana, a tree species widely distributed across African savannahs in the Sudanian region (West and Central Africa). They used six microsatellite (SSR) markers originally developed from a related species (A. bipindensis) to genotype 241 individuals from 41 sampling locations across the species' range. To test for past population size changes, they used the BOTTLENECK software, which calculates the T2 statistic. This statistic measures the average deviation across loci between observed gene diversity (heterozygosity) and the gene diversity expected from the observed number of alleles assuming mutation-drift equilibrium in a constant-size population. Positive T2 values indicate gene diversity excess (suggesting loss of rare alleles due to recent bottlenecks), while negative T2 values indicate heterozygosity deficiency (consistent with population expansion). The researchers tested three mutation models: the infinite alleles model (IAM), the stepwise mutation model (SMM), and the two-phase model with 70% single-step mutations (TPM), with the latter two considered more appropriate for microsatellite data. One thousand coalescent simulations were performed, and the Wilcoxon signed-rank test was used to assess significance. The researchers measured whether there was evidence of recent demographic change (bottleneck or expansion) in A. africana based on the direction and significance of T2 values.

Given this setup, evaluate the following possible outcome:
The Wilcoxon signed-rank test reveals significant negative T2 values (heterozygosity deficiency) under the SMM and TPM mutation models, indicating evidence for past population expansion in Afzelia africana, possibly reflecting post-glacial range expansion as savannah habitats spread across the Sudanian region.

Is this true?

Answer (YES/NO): YES